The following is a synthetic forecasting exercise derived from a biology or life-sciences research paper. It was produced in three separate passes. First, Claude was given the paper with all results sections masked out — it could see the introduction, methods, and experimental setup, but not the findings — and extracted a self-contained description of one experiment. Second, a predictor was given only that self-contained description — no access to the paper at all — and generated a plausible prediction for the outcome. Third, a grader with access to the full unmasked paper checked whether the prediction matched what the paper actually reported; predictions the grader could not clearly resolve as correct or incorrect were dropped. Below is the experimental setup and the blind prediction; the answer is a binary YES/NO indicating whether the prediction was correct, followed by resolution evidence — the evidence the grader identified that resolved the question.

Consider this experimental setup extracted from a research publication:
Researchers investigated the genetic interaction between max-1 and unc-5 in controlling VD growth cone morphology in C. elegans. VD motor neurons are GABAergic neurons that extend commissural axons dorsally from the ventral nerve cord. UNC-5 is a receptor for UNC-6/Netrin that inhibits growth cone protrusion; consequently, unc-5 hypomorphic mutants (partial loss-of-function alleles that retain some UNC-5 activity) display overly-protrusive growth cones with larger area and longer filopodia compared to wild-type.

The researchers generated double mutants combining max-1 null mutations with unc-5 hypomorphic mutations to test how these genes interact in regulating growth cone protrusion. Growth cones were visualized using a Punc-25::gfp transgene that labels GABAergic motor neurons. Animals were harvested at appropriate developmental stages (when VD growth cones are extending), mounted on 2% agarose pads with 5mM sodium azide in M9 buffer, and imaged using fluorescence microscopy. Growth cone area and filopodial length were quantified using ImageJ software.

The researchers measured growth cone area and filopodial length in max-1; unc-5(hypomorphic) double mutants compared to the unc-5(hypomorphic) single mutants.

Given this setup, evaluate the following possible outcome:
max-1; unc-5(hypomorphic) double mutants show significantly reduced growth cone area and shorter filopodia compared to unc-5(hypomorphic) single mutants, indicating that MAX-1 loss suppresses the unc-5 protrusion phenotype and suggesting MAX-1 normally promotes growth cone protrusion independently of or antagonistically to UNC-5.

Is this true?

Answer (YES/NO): YES